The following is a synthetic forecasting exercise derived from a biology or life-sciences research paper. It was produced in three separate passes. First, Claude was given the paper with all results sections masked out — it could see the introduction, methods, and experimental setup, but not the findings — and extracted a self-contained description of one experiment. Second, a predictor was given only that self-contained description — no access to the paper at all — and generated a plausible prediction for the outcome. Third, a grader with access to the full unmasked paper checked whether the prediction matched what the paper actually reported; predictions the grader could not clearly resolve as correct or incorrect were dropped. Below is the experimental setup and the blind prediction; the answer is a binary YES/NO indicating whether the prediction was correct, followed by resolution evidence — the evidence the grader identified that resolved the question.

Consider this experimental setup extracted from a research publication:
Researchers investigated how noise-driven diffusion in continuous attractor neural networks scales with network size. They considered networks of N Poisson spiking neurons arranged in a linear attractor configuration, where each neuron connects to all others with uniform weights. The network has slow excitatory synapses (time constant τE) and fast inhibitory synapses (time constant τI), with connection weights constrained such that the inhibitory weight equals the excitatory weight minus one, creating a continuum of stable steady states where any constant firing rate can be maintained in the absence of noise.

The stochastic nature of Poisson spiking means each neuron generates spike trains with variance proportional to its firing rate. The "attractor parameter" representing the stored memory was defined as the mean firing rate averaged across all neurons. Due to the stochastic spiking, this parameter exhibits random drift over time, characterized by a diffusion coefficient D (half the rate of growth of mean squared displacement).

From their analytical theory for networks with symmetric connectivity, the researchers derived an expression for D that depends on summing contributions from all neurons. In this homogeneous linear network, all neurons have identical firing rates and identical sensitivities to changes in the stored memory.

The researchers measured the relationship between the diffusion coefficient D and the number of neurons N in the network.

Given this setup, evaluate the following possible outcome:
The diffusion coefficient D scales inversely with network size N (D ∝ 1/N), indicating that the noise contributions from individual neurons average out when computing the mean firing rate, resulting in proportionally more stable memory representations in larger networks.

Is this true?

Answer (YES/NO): YES